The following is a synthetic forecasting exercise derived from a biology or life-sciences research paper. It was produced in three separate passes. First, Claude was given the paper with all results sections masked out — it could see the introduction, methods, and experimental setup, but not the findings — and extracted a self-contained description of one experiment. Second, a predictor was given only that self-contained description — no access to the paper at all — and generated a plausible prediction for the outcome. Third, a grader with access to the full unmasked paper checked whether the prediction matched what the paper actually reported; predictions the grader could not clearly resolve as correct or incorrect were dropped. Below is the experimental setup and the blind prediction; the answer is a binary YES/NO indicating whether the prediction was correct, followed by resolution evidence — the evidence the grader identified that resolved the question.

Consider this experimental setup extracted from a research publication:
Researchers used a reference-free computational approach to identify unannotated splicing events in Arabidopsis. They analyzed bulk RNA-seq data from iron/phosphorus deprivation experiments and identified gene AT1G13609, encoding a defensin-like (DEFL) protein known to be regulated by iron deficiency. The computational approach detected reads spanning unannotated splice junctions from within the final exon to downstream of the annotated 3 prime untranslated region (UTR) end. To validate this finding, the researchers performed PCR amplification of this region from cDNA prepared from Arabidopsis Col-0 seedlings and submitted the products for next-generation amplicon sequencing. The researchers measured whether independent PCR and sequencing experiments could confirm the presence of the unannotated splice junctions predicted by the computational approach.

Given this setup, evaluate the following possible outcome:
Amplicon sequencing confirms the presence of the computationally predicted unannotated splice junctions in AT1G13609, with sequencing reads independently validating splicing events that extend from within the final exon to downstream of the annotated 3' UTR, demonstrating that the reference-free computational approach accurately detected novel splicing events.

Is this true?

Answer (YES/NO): YES